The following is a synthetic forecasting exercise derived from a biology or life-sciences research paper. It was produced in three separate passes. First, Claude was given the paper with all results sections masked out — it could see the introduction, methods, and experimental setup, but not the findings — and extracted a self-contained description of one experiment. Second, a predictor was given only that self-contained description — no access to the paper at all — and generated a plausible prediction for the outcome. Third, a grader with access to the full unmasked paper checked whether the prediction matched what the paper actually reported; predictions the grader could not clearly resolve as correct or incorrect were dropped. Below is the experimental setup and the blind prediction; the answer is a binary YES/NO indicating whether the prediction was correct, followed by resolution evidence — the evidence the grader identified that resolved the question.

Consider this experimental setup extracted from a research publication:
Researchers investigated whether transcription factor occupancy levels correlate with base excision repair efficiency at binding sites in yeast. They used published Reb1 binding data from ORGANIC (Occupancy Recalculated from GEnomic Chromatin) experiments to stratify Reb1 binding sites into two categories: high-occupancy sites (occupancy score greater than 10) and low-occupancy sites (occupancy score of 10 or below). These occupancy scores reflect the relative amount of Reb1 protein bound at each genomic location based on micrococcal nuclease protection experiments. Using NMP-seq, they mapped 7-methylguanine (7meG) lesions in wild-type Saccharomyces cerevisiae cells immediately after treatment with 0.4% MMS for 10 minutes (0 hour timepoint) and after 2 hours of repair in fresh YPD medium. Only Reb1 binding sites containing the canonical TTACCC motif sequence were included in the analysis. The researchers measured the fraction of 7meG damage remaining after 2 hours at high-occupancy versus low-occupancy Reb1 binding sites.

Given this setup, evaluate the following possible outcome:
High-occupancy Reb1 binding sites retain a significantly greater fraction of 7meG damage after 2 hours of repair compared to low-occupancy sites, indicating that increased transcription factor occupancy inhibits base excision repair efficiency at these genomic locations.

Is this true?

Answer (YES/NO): YES